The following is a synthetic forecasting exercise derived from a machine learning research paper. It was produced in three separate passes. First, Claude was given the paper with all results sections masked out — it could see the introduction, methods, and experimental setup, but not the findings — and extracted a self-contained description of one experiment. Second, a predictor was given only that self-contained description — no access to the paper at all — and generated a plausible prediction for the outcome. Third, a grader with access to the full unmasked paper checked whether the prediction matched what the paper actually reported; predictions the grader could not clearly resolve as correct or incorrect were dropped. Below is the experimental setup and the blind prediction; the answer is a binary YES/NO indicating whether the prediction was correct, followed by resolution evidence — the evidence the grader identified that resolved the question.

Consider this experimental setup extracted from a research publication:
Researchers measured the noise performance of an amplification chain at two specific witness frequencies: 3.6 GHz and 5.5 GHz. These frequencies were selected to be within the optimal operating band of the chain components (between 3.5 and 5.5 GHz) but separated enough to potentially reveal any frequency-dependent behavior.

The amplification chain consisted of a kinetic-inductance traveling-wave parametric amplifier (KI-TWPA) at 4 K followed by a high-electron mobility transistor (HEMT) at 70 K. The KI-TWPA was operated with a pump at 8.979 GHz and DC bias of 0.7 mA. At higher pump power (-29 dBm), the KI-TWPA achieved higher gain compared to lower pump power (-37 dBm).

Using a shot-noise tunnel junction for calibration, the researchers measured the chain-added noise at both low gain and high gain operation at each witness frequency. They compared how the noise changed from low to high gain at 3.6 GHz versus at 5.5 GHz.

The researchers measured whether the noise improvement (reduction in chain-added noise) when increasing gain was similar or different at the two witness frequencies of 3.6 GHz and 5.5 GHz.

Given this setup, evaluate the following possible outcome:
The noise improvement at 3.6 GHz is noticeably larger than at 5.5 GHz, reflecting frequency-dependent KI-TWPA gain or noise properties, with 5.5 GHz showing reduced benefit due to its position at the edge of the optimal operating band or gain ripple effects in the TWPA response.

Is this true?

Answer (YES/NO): NO